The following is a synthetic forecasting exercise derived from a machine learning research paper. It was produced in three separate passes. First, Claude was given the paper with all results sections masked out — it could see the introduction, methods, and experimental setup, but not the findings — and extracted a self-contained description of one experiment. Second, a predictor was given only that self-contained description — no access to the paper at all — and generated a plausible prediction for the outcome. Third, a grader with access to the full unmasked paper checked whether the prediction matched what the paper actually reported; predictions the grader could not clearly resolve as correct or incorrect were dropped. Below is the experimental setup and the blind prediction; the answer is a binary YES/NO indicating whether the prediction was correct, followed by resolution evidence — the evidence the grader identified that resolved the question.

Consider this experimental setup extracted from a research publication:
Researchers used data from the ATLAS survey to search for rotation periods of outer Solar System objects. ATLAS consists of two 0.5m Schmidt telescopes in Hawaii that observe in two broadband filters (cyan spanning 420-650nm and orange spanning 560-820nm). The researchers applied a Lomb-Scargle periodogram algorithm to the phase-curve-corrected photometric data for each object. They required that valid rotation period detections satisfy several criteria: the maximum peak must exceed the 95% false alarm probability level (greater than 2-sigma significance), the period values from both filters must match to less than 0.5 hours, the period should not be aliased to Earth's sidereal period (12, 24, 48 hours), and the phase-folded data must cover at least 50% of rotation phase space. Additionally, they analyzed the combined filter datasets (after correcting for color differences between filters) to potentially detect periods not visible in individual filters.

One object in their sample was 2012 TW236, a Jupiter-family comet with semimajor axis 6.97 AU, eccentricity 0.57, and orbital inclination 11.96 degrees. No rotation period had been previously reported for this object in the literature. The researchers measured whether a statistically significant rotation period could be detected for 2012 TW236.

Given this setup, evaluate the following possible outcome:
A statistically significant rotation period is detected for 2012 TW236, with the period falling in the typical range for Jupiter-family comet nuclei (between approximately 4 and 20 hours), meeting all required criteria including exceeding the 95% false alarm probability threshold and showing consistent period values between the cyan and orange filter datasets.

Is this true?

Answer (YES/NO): NO